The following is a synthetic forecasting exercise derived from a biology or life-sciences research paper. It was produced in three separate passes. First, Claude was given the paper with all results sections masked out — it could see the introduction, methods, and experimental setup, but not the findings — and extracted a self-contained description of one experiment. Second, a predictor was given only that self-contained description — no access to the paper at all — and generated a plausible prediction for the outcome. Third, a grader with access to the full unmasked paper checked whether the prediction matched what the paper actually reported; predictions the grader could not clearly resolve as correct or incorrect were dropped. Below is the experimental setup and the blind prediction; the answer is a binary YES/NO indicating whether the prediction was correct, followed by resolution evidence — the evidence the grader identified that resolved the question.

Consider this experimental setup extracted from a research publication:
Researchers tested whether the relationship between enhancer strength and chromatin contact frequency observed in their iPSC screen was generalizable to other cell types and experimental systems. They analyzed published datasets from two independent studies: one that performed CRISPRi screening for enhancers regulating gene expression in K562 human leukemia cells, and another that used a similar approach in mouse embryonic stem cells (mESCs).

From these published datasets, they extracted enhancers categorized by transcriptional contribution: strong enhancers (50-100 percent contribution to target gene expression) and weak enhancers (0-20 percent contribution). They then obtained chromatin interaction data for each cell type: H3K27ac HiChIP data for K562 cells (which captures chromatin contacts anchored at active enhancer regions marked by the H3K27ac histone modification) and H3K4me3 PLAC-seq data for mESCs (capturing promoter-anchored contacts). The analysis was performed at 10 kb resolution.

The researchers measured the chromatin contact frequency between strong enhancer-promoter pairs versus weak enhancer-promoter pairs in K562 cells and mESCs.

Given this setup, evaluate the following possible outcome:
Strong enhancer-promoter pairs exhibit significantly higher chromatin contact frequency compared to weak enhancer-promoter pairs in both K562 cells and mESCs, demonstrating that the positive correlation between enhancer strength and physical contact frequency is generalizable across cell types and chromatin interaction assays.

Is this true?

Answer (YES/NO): NO